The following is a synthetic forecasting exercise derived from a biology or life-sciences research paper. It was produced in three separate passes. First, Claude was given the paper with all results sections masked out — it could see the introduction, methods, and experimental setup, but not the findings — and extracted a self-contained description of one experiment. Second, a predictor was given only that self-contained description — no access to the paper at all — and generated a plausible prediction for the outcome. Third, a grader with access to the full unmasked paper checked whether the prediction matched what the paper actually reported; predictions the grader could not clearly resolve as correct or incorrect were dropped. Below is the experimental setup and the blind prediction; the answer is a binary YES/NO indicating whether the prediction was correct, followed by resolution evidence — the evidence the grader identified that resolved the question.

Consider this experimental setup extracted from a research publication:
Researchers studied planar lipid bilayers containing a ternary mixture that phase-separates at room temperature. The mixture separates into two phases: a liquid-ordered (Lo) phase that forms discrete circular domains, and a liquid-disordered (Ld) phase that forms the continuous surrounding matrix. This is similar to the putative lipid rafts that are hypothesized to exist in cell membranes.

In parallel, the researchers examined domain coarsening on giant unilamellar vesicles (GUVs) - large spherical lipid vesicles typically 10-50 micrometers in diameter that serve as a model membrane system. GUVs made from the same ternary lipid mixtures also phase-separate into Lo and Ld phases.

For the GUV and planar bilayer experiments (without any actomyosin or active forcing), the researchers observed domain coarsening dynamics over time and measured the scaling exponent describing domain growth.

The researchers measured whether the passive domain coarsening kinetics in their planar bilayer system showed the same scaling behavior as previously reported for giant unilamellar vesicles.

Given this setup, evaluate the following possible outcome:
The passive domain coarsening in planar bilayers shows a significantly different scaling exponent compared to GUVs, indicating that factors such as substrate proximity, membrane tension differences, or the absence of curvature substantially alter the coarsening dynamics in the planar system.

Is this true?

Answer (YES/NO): NO